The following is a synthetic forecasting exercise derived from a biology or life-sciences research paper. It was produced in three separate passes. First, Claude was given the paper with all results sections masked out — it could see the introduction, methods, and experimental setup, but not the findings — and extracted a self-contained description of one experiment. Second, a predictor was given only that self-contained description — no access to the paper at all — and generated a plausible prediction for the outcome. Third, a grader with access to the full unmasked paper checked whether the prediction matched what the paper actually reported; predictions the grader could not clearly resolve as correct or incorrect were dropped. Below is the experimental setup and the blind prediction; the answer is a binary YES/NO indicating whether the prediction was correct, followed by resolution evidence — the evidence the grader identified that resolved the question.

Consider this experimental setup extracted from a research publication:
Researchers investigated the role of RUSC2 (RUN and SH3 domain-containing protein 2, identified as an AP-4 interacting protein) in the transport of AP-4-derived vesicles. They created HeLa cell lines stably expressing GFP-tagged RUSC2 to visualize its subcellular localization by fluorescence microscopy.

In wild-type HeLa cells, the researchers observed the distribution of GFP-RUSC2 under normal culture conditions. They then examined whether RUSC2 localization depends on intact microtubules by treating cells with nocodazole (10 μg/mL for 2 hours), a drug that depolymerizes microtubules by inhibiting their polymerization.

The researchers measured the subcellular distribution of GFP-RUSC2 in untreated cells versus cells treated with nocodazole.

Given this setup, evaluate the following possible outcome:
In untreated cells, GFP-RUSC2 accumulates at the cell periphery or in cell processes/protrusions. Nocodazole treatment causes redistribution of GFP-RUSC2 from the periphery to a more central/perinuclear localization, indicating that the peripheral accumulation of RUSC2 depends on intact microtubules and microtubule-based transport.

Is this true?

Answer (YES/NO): YES